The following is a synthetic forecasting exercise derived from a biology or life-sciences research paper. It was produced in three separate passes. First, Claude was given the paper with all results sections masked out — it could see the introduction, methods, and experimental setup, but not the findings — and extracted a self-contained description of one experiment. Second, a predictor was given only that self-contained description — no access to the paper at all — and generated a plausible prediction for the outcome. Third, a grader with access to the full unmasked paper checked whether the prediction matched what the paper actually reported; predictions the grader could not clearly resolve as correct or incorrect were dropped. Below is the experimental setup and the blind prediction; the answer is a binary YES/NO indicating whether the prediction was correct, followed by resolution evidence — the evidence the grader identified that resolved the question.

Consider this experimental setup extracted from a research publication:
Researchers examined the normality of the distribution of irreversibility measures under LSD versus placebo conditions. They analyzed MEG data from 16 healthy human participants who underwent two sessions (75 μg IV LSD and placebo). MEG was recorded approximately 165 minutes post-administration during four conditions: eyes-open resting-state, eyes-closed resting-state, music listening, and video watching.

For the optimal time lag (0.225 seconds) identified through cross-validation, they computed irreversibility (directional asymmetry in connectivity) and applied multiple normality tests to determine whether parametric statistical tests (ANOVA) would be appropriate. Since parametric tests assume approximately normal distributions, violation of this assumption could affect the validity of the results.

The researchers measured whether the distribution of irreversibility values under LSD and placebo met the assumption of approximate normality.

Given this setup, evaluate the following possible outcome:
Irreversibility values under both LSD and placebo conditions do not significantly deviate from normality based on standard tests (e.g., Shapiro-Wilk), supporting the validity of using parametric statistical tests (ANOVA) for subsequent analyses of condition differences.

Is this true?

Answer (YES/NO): NO